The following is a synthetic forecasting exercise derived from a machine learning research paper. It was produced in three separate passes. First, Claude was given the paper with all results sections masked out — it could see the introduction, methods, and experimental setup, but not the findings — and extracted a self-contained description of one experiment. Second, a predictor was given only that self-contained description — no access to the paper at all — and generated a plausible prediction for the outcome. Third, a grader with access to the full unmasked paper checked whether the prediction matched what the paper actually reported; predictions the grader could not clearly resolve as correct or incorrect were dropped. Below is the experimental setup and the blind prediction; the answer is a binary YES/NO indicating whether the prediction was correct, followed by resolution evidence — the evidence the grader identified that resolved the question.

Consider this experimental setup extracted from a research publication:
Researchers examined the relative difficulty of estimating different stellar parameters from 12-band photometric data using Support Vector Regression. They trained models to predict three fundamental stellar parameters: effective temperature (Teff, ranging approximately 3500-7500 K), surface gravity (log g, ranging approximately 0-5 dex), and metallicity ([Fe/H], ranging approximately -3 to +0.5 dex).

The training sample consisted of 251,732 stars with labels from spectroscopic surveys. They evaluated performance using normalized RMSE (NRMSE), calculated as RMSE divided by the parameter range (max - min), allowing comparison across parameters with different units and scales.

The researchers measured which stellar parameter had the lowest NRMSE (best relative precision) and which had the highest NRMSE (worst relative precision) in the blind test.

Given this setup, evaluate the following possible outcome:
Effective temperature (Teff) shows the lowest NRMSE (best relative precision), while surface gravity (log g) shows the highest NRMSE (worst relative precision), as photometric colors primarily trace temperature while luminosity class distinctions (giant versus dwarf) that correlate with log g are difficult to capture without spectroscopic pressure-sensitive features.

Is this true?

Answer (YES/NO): YES